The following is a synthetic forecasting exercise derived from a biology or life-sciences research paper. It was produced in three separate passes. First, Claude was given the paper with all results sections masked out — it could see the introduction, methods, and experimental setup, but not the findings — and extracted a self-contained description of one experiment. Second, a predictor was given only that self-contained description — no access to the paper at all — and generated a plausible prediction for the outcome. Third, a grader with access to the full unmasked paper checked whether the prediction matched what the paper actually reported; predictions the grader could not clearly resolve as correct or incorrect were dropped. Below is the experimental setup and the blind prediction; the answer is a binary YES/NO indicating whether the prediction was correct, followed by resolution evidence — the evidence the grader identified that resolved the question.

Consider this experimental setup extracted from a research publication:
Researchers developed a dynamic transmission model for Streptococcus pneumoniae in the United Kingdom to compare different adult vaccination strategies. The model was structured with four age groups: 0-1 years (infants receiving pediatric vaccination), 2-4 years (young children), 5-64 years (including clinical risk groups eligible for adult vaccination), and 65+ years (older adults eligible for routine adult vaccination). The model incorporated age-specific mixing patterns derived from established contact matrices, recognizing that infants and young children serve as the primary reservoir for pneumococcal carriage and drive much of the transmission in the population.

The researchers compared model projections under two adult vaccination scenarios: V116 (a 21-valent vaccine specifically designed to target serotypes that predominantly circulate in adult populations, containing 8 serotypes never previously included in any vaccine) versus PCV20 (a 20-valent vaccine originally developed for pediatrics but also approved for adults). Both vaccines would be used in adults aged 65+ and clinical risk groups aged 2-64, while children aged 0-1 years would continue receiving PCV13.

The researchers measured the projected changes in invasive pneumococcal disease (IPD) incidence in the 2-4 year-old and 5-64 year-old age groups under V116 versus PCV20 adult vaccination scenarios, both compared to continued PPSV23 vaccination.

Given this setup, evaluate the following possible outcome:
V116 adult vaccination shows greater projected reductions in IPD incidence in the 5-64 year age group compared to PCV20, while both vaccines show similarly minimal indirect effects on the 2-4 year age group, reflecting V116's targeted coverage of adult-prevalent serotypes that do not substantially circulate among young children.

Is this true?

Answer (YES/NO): NO